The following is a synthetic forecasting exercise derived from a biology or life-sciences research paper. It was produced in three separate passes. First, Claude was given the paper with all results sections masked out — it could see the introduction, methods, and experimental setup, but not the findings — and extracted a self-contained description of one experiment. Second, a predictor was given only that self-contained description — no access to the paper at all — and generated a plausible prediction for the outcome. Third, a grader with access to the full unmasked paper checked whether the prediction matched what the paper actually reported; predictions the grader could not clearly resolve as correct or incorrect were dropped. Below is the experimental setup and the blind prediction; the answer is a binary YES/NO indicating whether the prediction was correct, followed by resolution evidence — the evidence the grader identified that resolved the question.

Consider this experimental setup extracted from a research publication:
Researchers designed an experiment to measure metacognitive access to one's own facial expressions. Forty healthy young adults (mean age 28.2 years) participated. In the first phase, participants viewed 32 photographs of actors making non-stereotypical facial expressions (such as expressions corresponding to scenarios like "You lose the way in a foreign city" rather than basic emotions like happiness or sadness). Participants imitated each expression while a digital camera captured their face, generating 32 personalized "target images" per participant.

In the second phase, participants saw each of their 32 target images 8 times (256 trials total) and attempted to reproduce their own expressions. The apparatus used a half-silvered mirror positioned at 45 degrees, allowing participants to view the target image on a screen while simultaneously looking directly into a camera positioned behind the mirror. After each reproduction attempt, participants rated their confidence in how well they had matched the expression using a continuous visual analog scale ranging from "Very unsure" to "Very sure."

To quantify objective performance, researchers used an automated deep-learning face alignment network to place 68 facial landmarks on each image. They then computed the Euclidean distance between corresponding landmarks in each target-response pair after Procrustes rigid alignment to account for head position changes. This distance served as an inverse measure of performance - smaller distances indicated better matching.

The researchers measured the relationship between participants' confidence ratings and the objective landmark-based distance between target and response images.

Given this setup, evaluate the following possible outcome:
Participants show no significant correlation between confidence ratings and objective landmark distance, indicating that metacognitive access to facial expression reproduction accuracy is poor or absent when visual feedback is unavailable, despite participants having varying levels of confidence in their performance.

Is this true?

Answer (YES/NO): YES